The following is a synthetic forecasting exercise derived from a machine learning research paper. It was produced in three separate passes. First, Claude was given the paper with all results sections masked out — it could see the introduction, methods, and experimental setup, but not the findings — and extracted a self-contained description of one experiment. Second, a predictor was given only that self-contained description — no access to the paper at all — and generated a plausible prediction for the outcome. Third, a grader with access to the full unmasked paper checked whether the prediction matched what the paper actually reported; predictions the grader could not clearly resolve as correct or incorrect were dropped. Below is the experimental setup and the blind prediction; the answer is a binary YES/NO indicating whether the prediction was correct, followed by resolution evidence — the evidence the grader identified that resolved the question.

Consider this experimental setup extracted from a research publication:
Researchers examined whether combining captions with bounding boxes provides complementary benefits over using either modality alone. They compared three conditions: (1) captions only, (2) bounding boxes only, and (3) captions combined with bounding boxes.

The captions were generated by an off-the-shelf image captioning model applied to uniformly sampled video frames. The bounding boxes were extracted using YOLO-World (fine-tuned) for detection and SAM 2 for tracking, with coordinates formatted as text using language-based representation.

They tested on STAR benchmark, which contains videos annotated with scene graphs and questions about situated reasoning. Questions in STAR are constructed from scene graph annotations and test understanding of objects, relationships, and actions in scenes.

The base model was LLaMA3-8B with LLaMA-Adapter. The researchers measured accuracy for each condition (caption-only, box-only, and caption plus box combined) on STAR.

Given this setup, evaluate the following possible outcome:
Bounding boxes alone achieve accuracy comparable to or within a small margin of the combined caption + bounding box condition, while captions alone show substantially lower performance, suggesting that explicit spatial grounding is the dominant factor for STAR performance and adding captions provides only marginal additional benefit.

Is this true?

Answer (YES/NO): NO